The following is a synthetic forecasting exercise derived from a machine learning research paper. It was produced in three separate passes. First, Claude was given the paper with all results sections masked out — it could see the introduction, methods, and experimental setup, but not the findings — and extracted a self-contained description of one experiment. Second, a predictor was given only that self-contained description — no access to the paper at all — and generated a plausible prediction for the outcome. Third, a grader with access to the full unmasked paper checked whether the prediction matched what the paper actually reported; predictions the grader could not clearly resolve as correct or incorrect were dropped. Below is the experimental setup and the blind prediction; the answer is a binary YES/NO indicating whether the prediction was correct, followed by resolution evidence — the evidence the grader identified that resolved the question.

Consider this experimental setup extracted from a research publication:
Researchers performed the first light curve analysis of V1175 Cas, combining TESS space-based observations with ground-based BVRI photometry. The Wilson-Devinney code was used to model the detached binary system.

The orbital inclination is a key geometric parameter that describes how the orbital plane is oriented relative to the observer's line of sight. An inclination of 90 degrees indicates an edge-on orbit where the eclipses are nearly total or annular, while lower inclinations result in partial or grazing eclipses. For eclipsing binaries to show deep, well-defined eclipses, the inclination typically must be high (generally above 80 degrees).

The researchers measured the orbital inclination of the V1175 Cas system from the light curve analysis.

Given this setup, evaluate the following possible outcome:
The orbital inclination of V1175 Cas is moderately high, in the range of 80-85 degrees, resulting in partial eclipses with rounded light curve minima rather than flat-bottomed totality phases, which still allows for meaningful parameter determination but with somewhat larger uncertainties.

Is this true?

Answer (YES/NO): NO